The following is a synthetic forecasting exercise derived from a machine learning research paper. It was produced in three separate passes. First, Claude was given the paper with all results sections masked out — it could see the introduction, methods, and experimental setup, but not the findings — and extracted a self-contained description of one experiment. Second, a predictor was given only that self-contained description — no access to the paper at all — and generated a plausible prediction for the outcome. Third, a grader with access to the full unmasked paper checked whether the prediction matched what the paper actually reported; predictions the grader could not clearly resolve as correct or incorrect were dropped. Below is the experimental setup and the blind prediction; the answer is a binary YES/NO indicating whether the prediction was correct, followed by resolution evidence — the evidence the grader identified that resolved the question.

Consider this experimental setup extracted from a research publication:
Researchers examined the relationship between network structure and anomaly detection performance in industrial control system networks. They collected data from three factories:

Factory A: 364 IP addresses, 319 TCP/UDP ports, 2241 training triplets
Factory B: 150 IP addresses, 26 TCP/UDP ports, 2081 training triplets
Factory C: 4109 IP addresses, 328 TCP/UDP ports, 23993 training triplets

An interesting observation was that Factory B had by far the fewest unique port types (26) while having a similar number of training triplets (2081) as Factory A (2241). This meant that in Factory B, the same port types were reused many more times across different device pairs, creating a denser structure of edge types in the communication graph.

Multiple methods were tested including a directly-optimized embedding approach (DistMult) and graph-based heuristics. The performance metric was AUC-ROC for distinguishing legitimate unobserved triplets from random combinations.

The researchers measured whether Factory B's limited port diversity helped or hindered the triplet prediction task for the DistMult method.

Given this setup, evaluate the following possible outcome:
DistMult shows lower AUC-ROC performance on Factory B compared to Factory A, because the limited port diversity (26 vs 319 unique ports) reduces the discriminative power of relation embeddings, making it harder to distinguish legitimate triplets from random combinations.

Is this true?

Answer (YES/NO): NO